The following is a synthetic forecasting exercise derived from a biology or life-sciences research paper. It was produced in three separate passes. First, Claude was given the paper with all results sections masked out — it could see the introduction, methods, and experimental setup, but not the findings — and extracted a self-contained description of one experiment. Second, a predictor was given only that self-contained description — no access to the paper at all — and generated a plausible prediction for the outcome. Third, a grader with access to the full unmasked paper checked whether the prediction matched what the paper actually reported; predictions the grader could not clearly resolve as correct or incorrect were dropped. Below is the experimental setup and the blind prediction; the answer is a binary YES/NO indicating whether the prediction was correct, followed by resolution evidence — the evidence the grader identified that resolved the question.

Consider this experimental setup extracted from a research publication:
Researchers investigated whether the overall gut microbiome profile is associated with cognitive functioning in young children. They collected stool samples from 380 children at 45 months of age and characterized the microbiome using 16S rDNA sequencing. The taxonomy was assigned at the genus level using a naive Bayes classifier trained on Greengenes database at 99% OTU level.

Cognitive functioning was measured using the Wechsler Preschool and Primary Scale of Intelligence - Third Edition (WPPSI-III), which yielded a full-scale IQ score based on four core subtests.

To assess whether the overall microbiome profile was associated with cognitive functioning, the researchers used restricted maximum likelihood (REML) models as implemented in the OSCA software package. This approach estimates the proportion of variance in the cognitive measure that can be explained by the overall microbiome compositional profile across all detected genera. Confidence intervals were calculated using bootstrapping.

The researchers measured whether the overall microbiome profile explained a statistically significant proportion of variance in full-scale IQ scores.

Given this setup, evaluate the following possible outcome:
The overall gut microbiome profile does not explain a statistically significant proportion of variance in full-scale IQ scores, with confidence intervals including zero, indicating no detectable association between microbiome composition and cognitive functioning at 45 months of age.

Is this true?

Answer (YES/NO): NO